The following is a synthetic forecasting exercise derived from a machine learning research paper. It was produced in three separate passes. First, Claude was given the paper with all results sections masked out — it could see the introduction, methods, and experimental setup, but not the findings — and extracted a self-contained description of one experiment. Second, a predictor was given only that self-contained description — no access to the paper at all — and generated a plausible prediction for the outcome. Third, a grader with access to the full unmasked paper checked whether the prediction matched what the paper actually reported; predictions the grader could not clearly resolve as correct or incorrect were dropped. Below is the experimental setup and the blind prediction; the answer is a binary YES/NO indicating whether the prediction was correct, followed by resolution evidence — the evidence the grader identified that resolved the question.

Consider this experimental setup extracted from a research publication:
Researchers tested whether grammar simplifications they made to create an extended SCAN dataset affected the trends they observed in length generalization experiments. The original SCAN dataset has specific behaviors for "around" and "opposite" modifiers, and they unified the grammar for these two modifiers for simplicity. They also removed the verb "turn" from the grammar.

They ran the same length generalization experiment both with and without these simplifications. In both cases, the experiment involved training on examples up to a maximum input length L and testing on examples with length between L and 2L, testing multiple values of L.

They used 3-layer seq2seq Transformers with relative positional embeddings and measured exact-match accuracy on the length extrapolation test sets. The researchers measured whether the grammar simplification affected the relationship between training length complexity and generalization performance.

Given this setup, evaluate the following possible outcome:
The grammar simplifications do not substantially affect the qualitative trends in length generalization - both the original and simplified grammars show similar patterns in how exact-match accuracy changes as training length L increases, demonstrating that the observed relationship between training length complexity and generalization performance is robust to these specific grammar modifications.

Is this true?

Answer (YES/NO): YES